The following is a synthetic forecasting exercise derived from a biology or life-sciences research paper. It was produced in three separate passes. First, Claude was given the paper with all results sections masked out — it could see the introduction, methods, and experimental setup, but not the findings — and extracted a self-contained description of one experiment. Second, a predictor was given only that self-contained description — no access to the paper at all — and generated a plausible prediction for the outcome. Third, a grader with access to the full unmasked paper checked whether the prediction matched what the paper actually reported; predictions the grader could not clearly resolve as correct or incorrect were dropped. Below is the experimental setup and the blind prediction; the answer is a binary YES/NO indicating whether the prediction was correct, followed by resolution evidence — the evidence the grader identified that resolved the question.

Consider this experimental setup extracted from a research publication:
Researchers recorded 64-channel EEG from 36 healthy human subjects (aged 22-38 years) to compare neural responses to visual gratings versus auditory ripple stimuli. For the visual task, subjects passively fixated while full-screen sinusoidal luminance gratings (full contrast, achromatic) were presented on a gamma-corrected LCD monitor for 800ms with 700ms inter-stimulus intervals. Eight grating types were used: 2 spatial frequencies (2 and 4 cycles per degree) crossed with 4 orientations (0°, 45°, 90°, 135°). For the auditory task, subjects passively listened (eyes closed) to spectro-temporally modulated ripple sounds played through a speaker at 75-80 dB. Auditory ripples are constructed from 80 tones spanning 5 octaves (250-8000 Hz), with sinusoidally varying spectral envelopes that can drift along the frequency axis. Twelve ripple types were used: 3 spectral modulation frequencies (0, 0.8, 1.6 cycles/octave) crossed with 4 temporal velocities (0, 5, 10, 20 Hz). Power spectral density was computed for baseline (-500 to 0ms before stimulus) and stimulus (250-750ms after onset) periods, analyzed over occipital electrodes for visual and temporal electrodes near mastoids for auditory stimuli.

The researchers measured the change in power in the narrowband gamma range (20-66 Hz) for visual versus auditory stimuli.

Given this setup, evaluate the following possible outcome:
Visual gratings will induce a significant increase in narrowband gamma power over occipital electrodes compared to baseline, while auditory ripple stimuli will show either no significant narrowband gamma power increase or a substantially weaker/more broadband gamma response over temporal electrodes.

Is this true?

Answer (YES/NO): YES